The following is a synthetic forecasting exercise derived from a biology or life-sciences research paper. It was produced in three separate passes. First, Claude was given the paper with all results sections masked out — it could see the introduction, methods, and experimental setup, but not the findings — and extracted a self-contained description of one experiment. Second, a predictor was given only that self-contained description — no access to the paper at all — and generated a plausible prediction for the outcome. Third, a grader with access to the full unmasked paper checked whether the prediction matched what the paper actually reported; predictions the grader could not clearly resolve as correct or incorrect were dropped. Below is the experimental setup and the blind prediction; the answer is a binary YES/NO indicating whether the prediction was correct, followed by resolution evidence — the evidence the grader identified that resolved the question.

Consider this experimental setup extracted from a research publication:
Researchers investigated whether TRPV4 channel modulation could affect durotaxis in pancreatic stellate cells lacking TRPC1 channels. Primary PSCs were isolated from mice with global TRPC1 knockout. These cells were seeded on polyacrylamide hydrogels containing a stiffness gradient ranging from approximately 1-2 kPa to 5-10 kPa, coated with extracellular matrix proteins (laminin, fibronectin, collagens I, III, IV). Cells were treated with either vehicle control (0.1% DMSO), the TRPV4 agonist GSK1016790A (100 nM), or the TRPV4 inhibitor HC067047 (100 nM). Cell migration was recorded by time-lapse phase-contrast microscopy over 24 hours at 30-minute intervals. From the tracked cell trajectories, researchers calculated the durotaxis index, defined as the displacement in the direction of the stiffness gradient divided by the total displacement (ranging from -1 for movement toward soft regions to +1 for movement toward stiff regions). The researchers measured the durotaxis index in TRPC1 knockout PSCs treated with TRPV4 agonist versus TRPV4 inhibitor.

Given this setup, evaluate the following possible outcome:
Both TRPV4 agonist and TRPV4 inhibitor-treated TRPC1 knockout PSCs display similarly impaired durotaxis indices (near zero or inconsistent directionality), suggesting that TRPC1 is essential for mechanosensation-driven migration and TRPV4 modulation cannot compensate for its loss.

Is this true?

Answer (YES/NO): NO